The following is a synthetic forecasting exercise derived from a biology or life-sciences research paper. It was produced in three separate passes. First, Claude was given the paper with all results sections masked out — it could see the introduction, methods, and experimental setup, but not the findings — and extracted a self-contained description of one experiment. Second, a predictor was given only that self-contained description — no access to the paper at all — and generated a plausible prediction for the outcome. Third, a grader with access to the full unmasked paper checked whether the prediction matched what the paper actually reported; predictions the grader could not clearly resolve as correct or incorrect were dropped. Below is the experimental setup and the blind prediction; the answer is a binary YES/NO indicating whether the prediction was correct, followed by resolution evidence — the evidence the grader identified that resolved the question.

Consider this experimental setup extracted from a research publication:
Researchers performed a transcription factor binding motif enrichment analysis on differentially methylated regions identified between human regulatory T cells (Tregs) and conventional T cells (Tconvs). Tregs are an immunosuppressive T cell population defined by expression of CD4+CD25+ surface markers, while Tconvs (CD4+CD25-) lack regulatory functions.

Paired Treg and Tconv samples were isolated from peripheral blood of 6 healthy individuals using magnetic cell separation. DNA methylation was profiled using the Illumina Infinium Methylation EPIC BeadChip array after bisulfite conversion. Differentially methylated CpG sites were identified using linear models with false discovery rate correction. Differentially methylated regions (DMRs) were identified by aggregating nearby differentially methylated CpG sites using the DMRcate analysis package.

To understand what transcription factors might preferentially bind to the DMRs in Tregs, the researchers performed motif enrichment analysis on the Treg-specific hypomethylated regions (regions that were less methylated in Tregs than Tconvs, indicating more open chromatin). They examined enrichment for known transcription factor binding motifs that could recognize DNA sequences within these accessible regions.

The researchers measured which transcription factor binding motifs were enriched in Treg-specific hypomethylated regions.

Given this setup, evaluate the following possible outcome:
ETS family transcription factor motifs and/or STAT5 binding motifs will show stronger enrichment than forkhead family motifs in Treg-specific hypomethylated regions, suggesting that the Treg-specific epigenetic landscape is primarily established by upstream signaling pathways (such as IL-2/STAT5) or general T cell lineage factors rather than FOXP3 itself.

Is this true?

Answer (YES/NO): NO